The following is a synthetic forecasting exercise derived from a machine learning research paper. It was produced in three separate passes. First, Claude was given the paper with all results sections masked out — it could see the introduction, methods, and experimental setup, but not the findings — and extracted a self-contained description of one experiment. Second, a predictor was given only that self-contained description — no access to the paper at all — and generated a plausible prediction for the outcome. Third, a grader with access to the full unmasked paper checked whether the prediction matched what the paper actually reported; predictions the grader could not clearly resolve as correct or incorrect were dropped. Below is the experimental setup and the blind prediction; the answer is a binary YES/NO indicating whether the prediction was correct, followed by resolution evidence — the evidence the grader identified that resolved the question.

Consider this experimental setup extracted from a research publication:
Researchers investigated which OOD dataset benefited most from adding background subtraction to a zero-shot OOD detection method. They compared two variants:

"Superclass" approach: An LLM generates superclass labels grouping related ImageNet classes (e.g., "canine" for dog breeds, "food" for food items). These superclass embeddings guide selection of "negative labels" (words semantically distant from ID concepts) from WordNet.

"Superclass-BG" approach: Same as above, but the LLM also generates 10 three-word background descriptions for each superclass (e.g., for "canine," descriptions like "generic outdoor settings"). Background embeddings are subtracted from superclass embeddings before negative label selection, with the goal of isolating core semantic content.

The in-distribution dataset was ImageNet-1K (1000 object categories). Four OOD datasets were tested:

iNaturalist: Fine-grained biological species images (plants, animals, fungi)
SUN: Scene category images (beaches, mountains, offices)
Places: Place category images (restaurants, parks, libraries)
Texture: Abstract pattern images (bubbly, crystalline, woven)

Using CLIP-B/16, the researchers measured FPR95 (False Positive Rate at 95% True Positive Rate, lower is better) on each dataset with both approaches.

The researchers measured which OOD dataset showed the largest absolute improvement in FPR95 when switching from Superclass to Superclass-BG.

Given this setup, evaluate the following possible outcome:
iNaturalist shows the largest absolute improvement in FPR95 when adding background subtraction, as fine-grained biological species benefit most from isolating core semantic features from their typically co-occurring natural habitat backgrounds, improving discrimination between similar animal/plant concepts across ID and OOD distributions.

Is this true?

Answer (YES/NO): NO